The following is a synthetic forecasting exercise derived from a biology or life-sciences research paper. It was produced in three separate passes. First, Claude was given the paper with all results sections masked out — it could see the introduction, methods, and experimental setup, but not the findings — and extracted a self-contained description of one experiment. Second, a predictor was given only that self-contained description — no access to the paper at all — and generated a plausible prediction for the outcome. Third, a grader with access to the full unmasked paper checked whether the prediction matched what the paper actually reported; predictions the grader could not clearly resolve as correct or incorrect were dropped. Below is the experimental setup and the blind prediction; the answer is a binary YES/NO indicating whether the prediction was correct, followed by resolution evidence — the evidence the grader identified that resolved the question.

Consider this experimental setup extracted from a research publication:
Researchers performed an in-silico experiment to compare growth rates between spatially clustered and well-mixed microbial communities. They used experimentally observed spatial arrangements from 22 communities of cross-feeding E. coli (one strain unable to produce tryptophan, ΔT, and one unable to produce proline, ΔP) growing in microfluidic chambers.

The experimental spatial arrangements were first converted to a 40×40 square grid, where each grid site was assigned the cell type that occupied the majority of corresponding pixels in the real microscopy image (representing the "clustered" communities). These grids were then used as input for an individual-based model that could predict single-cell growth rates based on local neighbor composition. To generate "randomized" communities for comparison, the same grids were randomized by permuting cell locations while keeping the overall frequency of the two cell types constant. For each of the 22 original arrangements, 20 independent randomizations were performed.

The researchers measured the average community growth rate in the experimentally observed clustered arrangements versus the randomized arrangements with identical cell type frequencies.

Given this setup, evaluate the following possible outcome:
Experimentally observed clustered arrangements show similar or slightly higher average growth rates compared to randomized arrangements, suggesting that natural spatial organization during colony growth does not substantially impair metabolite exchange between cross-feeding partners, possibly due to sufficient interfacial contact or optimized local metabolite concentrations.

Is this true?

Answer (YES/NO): NO